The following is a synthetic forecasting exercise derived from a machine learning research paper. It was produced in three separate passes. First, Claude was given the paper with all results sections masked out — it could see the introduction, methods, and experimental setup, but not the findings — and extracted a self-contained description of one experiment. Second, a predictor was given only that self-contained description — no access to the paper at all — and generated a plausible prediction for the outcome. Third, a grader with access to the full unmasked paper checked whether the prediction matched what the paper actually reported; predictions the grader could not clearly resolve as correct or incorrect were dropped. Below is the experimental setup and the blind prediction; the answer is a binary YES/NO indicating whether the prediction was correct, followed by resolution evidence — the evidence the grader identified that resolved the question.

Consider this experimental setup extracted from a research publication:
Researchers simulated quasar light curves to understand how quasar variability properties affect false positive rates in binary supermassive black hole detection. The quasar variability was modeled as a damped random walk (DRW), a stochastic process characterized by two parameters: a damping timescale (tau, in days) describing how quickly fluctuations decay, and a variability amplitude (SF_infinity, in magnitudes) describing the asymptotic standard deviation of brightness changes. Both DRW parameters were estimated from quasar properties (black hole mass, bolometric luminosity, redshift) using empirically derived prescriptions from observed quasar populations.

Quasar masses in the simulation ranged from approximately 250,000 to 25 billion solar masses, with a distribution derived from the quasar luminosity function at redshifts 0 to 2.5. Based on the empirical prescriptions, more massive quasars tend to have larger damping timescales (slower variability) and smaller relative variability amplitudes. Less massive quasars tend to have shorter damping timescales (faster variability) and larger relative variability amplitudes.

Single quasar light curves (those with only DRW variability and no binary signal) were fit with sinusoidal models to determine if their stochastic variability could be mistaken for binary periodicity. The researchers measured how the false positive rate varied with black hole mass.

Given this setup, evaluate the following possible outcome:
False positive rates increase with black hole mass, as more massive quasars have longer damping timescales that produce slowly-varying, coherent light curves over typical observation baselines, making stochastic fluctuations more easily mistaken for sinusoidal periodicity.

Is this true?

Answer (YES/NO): YES